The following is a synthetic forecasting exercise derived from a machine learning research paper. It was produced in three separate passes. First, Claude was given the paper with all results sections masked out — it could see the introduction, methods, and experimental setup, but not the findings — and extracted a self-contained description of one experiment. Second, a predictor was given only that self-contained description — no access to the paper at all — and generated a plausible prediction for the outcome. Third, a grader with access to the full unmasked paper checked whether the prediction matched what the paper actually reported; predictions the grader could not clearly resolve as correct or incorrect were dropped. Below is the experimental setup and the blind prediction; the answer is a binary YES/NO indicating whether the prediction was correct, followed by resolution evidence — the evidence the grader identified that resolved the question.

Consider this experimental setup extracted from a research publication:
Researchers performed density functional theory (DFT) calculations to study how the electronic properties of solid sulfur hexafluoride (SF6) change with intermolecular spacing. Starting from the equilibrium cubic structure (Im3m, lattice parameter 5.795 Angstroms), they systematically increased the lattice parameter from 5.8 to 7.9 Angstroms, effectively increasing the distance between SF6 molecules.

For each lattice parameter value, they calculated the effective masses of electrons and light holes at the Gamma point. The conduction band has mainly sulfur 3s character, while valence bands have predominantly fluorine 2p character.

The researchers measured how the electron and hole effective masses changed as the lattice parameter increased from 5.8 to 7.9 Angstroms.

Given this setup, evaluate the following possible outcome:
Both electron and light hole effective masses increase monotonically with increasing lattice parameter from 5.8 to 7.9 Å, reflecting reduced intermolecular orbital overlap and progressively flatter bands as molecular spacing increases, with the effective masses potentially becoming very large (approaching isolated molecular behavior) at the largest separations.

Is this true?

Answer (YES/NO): NO